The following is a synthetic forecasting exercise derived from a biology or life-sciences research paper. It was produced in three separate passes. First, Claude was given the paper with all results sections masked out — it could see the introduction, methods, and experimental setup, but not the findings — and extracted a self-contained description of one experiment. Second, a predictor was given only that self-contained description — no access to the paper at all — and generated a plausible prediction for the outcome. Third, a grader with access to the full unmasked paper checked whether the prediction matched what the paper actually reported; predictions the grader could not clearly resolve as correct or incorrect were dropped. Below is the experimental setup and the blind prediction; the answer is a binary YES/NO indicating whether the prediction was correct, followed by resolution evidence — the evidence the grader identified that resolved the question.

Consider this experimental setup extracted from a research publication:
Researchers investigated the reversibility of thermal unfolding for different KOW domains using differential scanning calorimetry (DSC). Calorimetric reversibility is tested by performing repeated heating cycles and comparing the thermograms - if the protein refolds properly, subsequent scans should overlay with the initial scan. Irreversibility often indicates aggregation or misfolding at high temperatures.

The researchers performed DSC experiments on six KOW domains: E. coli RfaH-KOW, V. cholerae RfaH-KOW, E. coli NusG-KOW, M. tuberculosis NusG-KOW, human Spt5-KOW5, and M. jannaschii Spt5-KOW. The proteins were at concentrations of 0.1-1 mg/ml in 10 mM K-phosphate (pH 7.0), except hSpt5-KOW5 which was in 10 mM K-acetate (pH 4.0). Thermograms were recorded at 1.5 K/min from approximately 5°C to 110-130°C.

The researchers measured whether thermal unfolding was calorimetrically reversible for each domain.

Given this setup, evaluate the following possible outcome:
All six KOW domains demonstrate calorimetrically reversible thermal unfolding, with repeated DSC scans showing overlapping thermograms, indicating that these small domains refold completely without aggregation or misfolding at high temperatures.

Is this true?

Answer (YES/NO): NO